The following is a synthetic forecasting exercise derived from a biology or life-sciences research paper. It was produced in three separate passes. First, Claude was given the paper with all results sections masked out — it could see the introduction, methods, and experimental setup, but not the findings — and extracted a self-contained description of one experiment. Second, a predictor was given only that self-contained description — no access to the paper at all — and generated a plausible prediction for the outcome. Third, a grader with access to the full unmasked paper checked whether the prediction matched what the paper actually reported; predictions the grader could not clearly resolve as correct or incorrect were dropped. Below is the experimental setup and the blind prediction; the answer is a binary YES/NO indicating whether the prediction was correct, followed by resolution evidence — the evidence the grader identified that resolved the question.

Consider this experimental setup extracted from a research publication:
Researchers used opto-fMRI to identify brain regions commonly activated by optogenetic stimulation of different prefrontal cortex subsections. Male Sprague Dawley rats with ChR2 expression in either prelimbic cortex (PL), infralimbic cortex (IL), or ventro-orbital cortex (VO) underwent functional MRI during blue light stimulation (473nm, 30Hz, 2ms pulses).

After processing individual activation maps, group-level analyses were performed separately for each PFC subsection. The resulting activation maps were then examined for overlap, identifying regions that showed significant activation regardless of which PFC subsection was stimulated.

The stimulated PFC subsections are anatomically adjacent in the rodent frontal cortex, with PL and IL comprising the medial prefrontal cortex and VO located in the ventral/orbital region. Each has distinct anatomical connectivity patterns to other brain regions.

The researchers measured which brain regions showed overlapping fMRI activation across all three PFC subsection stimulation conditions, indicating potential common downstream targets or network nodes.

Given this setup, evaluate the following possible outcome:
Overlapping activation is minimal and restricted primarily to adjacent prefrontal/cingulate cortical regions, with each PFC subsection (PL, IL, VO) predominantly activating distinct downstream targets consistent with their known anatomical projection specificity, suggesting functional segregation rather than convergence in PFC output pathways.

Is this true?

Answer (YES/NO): NO